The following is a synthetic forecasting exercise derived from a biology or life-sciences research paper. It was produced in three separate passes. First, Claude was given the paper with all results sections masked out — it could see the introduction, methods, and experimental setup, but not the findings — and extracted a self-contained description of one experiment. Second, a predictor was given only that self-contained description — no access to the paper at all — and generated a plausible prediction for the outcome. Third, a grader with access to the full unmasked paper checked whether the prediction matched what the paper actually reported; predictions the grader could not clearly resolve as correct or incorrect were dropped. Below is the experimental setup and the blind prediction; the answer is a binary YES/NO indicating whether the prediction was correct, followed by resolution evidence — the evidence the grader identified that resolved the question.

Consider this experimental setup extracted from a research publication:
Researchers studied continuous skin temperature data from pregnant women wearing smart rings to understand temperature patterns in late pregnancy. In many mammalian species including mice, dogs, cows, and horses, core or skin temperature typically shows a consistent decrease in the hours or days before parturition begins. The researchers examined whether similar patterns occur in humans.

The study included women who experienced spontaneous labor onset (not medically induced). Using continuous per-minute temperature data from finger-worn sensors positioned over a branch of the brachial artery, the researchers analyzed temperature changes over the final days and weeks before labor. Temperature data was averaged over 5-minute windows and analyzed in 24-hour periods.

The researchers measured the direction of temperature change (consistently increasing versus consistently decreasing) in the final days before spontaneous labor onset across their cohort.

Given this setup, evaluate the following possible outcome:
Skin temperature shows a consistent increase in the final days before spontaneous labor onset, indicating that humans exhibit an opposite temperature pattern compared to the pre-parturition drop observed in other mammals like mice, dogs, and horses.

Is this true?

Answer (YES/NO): NO